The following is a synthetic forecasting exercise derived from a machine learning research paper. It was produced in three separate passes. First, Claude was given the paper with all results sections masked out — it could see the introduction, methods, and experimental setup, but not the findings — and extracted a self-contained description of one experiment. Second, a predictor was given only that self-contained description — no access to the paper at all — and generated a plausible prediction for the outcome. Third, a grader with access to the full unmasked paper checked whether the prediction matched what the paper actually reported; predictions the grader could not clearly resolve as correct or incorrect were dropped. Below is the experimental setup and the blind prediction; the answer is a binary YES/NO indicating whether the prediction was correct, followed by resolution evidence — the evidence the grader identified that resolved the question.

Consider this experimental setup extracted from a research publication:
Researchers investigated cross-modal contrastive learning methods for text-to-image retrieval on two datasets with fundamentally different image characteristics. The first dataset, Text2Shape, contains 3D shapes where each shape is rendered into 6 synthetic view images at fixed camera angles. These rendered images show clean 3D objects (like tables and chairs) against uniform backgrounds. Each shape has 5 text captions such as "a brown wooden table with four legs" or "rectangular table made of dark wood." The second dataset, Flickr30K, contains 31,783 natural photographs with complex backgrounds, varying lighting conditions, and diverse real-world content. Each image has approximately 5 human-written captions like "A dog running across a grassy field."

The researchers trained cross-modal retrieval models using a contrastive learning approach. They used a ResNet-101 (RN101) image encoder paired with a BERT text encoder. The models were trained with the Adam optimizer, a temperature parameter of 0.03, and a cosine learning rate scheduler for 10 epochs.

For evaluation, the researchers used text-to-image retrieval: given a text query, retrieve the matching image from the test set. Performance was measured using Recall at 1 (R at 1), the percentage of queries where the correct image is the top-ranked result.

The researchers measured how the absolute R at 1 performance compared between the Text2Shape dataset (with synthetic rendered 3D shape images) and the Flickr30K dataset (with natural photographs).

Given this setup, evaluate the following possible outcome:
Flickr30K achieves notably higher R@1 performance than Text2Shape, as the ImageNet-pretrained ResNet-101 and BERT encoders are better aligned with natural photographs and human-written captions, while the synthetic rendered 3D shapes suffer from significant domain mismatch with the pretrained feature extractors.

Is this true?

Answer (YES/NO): YES